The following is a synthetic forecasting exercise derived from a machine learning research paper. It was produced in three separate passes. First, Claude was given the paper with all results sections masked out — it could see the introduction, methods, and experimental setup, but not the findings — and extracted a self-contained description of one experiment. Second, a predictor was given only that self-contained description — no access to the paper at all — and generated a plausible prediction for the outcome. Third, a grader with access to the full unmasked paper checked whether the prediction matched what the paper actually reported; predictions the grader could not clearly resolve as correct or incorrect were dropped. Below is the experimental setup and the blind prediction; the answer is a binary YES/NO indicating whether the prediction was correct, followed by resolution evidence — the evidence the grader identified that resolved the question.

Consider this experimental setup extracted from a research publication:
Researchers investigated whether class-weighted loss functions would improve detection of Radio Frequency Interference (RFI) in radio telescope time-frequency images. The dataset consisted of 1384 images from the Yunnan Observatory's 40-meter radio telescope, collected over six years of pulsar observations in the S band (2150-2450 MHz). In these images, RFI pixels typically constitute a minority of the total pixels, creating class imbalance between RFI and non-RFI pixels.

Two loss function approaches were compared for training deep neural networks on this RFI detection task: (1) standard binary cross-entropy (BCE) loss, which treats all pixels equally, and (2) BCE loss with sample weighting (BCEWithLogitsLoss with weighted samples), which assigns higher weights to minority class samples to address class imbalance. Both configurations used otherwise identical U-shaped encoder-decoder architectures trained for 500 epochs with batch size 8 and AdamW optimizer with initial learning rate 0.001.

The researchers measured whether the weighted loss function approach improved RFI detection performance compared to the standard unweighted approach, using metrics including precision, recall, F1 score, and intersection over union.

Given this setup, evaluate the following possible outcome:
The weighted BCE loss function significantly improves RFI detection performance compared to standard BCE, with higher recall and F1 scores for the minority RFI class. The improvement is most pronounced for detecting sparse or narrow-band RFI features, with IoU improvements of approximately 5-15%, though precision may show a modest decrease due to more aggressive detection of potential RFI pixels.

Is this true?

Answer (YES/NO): NO